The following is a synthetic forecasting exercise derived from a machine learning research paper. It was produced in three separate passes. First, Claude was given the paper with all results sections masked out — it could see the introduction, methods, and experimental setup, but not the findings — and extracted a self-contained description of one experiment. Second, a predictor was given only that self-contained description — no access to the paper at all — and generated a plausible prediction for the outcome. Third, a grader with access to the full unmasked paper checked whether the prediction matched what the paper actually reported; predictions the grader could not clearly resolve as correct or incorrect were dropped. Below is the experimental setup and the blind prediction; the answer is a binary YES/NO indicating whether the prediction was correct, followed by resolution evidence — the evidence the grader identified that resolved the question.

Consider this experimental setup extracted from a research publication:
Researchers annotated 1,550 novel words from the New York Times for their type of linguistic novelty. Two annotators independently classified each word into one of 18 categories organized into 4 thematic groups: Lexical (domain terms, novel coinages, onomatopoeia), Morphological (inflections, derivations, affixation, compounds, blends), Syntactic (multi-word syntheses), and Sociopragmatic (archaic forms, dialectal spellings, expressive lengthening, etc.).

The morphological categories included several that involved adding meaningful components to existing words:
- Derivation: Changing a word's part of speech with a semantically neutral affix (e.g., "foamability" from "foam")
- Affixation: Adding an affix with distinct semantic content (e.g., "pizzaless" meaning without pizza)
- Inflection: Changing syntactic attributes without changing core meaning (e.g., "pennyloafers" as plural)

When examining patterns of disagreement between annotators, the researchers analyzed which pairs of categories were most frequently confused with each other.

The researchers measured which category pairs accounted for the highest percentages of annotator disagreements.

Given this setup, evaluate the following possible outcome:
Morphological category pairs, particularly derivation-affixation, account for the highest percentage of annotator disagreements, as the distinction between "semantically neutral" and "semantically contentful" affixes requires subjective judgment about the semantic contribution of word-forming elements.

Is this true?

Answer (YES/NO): YES